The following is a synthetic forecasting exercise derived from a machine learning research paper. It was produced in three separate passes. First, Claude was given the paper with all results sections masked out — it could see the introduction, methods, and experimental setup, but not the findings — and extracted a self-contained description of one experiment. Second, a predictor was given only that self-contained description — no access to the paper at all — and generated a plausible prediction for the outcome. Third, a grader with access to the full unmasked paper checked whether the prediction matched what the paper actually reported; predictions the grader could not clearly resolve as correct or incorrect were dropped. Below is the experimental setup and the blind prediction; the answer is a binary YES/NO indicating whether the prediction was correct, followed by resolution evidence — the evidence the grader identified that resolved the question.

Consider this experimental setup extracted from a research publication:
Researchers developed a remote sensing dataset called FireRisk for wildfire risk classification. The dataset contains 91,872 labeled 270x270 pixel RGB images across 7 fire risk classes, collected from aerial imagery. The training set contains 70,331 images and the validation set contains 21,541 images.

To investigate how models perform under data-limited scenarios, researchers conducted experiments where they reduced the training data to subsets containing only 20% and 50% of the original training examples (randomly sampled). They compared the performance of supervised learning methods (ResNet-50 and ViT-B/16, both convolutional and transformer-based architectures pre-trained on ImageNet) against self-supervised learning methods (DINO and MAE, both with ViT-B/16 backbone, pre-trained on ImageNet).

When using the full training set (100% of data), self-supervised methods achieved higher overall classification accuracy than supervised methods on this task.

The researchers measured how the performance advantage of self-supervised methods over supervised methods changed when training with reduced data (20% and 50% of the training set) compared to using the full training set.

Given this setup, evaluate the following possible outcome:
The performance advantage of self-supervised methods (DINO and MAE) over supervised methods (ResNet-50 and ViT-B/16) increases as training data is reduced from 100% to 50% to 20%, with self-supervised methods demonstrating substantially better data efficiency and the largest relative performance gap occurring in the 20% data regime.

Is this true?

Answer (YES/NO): NO